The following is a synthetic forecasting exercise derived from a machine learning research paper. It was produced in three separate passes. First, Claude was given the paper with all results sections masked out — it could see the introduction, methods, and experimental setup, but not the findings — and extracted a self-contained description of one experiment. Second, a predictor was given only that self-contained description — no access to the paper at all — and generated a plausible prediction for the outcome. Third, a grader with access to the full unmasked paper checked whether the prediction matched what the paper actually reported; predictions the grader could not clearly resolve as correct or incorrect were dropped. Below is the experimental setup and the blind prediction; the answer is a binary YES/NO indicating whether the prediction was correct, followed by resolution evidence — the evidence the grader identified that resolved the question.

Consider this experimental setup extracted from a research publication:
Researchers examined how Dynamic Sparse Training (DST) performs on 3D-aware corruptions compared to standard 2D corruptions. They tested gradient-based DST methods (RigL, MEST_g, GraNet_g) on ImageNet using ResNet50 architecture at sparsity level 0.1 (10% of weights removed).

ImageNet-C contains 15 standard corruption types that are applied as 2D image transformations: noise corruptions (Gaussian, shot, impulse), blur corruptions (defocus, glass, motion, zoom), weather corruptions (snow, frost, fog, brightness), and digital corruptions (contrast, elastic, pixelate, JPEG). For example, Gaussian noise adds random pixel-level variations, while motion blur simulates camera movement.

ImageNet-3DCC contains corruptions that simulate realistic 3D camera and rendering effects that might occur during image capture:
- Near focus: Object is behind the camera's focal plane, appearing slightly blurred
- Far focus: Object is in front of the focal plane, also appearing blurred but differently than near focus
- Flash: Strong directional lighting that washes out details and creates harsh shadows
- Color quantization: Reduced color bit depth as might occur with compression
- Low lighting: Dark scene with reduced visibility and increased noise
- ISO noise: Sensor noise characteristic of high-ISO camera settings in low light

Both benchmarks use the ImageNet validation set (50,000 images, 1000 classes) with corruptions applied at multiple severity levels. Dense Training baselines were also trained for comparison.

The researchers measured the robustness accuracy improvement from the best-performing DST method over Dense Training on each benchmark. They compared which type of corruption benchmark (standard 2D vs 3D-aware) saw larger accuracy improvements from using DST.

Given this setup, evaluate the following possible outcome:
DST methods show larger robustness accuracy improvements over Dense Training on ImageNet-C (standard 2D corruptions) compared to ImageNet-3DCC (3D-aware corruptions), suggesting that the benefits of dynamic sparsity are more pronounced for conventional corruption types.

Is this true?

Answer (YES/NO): NO